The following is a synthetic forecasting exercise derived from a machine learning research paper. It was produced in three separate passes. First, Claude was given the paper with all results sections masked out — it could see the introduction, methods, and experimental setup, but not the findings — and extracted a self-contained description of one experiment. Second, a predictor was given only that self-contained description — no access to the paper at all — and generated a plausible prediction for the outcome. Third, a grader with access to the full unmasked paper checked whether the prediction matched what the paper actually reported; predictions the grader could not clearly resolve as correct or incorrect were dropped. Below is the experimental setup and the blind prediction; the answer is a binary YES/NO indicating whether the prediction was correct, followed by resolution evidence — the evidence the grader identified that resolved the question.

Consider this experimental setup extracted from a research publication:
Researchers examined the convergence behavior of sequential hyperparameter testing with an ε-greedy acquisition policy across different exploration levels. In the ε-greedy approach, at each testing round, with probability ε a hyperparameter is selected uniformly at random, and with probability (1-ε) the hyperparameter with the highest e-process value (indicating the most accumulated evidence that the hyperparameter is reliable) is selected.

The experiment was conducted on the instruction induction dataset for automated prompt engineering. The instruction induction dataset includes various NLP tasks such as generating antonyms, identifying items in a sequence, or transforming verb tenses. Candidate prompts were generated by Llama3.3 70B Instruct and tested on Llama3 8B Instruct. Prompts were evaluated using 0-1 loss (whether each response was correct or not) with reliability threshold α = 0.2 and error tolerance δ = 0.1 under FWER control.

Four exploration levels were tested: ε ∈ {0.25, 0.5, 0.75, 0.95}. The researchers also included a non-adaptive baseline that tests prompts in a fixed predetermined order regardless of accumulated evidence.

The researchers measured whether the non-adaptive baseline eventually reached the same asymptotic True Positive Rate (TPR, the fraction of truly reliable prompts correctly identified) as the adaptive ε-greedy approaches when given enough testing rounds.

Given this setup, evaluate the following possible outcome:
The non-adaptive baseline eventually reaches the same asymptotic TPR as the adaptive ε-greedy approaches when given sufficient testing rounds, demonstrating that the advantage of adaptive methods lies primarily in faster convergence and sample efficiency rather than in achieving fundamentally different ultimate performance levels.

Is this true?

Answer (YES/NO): NO